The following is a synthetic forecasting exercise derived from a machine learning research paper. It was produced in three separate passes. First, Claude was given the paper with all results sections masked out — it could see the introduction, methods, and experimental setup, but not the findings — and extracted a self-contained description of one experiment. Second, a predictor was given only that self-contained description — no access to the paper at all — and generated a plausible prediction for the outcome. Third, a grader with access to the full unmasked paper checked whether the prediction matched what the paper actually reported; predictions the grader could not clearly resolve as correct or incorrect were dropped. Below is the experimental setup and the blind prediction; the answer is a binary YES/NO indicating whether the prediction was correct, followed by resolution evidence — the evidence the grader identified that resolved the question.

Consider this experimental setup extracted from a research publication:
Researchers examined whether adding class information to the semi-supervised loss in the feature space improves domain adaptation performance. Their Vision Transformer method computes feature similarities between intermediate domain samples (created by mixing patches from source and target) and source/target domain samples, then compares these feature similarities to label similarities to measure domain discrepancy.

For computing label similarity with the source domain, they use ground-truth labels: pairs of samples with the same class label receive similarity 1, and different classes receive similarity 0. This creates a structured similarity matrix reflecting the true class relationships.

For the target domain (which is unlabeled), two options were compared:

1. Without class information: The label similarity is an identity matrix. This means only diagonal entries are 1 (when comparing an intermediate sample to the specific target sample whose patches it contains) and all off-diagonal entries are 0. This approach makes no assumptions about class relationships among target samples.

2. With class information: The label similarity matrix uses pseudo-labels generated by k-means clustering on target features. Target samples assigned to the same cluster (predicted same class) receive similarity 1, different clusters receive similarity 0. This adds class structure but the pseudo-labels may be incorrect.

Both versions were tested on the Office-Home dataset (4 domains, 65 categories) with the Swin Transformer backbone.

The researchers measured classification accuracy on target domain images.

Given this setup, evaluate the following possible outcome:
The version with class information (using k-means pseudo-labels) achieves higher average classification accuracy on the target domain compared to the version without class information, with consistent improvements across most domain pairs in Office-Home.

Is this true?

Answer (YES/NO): YES